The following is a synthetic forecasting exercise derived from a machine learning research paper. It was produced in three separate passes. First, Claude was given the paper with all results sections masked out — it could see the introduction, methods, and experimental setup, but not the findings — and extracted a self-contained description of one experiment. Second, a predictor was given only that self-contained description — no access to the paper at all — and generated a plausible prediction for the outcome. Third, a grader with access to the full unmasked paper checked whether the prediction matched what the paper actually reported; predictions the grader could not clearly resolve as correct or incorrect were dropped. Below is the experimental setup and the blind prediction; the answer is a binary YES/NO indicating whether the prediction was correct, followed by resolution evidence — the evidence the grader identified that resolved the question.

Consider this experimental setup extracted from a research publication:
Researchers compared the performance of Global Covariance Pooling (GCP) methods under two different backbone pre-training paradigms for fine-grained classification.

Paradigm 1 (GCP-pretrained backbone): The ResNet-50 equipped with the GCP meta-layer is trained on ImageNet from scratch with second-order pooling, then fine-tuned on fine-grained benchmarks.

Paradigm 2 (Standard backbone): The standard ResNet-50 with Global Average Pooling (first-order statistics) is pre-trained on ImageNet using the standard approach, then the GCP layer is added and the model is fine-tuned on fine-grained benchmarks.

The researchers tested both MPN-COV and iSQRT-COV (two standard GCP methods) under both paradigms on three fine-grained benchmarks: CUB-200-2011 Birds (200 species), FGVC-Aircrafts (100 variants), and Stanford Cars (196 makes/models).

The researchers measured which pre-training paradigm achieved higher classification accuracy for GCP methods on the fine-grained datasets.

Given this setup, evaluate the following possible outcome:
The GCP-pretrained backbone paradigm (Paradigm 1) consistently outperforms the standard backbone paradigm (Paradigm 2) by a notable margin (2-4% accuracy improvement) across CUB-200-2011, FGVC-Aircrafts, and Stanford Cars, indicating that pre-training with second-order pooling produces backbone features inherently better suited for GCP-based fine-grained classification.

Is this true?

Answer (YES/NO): NO